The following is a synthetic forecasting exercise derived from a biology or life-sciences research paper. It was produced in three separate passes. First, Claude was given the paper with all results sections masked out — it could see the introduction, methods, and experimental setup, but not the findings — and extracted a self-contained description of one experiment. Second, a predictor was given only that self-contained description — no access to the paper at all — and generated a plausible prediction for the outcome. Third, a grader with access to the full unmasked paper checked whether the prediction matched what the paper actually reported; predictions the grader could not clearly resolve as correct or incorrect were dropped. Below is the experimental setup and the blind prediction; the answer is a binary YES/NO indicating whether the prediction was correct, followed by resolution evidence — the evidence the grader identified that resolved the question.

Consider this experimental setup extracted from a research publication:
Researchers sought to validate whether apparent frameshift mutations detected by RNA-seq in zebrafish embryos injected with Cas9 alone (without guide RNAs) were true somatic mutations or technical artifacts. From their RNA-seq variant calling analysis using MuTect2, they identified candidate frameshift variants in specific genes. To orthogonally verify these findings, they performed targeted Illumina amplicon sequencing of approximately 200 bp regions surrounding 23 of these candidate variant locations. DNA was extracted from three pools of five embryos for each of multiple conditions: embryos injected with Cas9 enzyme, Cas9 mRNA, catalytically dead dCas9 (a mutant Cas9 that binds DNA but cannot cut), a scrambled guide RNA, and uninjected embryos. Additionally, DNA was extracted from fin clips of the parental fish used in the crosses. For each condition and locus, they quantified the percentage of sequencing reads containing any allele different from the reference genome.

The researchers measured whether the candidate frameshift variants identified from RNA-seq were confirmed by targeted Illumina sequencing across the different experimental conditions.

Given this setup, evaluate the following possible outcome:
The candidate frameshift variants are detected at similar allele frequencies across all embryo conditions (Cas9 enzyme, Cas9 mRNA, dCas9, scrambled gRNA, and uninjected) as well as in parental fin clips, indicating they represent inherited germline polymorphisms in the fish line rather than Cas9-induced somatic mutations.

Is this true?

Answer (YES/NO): YES